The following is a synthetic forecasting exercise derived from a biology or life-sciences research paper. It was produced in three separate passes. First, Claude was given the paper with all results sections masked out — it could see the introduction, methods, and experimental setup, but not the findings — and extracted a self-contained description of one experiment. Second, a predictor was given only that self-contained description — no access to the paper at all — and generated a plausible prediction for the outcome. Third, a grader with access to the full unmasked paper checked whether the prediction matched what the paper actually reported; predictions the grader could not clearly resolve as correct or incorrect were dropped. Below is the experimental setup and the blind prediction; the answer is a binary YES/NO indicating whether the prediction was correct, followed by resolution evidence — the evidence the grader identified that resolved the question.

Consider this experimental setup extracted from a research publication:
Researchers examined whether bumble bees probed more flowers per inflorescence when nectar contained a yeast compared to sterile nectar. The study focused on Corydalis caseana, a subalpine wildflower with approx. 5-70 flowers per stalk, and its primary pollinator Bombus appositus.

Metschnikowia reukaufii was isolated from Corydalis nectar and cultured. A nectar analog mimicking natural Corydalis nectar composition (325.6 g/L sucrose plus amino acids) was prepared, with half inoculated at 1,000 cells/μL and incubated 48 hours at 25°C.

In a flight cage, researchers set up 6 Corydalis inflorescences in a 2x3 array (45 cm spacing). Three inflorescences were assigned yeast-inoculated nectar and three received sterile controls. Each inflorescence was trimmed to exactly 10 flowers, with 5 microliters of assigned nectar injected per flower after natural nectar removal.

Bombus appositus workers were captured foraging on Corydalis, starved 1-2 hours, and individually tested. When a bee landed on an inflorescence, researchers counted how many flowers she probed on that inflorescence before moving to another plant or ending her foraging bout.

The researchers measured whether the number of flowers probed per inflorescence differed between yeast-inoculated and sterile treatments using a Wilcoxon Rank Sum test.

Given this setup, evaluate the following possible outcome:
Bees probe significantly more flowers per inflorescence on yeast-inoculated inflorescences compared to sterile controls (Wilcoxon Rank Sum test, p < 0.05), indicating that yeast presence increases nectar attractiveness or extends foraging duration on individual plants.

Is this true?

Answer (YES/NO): NO